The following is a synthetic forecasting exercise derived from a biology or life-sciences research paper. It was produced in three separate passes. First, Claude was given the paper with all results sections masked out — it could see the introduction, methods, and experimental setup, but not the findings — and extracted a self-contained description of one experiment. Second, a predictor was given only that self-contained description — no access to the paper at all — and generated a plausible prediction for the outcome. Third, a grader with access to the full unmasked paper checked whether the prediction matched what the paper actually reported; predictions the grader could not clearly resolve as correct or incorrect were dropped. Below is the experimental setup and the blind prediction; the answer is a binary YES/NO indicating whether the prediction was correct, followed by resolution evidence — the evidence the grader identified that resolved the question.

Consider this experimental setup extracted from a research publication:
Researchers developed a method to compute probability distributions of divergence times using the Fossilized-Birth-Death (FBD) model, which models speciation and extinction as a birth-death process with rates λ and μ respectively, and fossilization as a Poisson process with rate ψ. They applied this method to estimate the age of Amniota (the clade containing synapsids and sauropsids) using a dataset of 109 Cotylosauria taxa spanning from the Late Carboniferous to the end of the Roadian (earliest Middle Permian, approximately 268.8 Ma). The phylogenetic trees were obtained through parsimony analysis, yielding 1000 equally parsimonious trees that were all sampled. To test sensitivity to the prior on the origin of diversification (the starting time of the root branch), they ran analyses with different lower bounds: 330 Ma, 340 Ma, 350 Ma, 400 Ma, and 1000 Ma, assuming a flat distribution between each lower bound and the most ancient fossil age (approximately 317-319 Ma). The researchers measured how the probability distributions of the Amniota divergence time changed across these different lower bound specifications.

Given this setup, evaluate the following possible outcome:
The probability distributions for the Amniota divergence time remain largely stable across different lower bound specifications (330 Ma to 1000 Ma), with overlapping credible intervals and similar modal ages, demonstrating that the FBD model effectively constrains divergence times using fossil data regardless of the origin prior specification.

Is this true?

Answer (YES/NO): YES